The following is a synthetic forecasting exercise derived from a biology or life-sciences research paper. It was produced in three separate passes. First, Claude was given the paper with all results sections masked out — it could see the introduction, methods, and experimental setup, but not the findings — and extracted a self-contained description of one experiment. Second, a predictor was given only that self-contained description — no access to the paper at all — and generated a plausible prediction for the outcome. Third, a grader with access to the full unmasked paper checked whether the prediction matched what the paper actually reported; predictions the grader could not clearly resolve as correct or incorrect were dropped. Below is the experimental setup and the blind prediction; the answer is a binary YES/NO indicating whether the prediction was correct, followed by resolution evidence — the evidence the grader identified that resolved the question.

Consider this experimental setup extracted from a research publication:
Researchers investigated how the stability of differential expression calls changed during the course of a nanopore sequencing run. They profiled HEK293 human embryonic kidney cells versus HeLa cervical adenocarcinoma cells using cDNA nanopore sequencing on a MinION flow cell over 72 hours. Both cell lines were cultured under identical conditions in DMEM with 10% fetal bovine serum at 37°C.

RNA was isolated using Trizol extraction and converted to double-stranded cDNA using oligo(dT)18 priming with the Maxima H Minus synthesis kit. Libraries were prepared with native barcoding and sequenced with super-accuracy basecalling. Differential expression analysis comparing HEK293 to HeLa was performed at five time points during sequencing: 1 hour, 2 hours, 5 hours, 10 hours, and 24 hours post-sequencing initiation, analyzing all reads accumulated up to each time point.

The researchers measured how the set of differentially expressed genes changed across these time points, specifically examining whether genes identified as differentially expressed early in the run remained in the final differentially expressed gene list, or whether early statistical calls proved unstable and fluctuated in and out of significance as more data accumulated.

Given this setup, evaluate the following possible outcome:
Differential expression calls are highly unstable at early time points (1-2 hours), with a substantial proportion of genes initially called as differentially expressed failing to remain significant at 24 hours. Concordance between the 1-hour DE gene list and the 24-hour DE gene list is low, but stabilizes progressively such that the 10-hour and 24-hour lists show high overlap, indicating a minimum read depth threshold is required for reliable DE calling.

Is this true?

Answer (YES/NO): NO